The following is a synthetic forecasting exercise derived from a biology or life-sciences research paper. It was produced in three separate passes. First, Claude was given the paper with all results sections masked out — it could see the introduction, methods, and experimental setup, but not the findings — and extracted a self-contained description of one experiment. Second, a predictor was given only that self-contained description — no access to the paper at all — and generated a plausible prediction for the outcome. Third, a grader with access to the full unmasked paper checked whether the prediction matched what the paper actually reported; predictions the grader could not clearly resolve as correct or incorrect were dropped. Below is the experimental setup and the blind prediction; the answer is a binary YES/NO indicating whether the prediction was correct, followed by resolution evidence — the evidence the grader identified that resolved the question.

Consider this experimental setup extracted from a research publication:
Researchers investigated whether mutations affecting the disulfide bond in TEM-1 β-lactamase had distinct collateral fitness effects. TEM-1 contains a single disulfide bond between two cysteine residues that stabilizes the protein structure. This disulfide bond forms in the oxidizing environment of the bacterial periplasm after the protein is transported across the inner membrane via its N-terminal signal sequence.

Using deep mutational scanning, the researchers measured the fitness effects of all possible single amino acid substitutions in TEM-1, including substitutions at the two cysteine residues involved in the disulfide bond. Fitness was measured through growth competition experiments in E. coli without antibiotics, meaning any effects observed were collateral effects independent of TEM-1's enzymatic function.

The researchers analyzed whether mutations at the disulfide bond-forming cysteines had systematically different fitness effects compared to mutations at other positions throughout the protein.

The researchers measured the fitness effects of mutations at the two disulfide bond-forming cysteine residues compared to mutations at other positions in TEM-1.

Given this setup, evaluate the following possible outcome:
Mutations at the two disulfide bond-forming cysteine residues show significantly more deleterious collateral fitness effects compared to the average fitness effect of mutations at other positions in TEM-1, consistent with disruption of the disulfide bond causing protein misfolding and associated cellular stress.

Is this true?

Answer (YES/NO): YES